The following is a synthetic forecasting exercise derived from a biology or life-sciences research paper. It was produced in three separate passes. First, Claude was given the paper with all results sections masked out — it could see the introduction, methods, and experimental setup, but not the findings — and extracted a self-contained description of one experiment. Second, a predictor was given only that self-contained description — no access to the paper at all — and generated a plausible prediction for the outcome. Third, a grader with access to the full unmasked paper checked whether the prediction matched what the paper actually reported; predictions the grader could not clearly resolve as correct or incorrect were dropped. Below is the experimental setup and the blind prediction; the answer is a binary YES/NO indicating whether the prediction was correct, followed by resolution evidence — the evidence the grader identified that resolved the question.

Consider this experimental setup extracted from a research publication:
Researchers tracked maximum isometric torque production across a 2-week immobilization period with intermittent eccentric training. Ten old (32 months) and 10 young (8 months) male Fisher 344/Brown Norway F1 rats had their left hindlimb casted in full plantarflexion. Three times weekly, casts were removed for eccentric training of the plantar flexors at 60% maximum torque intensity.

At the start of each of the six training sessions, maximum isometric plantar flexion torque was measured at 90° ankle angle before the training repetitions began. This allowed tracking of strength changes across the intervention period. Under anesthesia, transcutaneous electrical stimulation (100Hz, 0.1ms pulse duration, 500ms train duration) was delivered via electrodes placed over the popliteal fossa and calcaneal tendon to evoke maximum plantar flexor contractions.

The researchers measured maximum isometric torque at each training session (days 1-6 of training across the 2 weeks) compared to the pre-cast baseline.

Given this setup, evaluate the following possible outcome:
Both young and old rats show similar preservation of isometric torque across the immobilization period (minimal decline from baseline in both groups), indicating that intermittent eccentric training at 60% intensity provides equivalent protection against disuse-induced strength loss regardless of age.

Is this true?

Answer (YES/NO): NO